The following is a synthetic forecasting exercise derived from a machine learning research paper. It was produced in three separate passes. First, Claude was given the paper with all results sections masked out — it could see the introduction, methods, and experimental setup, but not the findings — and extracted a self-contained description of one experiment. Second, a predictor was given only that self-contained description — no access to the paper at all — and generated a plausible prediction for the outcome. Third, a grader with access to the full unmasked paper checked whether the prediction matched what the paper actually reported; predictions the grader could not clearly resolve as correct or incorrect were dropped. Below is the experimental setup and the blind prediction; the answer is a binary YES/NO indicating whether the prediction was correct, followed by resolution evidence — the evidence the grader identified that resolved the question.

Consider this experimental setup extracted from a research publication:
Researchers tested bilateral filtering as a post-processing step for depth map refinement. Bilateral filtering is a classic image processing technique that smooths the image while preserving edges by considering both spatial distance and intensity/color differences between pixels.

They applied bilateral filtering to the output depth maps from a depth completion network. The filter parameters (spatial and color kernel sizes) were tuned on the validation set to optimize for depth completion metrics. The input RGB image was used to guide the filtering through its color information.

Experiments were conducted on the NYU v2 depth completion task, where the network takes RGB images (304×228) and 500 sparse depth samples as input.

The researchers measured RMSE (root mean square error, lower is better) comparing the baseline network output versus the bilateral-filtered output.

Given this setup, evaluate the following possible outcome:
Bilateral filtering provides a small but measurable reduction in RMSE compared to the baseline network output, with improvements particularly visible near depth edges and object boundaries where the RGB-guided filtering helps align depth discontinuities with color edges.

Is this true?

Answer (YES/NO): NO